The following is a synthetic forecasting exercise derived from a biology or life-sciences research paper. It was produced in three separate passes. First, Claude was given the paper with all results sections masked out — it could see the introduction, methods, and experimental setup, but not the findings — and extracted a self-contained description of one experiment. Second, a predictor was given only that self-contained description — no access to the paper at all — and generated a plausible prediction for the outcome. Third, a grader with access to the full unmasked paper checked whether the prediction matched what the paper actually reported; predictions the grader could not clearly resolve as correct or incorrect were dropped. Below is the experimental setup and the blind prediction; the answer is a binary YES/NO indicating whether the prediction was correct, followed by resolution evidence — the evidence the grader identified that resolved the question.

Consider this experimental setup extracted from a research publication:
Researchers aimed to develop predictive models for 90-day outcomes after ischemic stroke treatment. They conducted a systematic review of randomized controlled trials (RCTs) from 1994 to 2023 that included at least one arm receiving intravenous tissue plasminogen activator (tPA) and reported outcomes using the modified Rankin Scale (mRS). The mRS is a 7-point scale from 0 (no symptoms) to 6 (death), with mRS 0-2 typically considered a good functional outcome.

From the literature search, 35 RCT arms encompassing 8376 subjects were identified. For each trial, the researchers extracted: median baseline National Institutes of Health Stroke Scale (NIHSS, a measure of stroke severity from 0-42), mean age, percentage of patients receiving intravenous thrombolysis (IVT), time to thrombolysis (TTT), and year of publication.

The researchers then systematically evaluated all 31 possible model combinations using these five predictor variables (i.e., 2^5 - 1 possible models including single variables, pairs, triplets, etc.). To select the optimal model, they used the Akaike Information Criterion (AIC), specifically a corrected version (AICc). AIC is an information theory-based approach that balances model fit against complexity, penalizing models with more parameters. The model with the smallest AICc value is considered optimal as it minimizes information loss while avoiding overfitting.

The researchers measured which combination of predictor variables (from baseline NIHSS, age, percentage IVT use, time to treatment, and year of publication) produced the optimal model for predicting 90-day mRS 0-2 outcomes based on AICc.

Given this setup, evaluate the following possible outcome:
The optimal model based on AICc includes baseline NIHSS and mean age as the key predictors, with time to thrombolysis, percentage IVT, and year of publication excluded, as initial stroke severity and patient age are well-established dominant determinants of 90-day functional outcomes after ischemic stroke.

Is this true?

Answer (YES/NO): NO